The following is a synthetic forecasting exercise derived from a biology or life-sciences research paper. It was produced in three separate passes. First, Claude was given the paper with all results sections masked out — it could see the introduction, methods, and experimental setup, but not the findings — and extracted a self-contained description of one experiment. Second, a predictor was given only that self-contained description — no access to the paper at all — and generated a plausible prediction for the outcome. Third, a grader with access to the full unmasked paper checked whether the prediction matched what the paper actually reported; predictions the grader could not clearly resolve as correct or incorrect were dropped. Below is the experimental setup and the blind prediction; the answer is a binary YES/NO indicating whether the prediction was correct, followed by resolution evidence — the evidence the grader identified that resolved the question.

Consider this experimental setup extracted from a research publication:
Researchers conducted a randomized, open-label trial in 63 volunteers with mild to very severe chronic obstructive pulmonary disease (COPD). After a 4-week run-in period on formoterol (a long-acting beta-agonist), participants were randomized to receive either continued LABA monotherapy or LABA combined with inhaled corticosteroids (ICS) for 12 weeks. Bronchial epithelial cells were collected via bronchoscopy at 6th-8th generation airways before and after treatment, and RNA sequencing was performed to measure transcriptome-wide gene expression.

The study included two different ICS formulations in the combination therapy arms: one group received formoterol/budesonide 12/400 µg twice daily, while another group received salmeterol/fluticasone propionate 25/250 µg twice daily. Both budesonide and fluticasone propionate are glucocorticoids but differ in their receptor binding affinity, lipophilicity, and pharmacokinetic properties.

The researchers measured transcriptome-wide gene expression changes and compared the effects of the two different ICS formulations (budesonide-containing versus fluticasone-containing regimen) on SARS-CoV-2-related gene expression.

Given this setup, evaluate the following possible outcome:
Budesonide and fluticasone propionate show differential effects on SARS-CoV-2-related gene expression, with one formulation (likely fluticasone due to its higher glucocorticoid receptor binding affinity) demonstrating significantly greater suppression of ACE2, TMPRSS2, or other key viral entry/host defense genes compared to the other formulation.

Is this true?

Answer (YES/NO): NO